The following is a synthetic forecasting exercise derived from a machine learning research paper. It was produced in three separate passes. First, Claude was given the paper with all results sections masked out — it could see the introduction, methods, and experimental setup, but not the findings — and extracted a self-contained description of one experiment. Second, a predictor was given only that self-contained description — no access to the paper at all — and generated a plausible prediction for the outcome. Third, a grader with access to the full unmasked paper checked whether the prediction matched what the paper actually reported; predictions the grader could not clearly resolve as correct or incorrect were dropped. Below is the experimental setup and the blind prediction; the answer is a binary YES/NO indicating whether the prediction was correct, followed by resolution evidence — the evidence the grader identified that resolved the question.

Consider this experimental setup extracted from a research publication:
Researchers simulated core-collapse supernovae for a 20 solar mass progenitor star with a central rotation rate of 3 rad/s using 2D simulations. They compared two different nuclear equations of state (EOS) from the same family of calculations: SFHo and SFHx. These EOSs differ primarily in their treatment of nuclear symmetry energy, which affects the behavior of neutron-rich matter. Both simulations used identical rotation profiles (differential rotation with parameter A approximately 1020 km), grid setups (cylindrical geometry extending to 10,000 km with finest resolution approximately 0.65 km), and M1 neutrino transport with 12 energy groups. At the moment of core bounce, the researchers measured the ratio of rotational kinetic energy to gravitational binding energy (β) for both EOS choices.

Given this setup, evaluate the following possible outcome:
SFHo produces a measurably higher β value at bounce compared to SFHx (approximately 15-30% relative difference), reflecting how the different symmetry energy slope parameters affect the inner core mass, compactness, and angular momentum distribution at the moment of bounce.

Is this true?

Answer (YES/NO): NO